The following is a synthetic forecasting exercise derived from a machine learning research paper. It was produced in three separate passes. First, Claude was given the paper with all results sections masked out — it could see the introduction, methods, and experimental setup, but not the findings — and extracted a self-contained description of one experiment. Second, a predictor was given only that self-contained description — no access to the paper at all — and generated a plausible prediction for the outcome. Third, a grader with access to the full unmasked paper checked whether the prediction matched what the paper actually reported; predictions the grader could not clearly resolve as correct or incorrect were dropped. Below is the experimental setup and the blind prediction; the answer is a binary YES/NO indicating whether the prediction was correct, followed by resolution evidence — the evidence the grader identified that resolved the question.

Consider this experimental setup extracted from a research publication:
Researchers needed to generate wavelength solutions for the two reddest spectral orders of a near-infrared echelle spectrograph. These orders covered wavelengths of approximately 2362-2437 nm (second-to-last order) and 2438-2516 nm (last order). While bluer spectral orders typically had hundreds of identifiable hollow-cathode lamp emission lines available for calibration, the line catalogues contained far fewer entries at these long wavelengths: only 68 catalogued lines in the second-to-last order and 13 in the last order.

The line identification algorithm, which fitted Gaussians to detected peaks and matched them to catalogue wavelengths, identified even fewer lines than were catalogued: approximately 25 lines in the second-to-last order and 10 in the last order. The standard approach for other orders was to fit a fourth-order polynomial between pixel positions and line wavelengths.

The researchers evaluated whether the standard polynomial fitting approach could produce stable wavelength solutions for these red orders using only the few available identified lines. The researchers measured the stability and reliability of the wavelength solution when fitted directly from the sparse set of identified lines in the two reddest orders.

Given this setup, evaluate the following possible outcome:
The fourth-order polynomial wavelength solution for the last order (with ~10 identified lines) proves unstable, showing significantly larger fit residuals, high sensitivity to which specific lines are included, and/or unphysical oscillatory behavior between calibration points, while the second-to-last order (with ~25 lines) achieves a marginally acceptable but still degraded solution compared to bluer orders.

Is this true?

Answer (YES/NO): NO